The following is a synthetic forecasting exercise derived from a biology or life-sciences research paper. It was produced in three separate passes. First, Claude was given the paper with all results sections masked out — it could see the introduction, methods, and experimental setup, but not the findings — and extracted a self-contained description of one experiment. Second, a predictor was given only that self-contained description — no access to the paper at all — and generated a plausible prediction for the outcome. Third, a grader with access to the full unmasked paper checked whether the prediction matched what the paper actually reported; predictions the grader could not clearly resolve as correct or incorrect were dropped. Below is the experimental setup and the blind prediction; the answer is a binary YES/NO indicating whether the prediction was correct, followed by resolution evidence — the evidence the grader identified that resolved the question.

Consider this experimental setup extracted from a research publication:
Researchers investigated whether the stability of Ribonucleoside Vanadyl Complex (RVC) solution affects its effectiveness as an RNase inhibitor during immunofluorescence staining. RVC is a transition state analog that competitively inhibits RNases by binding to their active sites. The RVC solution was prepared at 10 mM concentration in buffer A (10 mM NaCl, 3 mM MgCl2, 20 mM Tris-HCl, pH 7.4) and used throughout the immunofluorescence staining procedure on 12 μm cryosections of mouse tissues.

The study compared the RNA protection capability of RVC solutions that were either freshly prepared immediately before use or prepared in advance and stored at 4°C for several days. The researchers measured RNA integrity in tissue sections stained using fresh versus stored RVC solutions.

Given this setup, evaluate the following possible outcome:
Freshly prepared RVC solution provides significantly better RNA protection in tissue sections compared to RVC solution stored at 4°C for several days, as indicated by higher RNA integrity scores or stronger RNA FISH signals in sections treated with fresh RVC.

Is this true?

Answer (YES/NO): YES